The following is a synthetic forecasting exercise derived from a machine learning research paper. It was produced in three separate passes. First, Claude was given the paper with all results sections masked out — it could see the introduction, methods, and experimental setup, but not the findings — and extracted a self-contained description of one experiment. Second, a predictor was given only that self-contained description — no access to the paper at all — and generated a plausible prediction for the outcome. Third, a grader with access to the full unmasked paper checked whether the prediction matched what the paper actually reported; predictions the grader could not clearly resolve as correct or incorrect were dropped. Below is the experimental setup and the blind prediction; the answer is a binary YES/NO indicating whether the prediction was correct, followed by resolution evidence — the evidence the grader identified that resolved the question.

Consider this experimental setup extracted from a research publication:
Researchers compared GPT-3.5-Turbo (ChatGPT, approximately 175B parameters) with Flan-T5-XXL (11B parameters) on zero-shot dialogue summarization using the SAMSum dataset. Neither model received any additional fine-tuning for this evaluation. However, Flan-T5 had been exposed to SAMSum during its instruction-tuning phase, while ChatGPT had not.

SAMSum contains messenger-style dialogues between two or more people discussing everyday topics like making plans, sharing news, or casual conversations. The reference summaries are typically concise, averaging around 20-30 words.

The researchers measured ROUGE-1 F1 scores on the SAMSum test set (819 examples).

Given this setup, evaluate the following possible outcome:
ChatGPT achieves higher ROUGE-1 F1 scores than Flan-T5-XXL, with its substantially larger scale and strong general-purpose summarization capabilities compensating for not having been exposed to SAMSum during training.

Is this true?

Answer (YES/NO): NO